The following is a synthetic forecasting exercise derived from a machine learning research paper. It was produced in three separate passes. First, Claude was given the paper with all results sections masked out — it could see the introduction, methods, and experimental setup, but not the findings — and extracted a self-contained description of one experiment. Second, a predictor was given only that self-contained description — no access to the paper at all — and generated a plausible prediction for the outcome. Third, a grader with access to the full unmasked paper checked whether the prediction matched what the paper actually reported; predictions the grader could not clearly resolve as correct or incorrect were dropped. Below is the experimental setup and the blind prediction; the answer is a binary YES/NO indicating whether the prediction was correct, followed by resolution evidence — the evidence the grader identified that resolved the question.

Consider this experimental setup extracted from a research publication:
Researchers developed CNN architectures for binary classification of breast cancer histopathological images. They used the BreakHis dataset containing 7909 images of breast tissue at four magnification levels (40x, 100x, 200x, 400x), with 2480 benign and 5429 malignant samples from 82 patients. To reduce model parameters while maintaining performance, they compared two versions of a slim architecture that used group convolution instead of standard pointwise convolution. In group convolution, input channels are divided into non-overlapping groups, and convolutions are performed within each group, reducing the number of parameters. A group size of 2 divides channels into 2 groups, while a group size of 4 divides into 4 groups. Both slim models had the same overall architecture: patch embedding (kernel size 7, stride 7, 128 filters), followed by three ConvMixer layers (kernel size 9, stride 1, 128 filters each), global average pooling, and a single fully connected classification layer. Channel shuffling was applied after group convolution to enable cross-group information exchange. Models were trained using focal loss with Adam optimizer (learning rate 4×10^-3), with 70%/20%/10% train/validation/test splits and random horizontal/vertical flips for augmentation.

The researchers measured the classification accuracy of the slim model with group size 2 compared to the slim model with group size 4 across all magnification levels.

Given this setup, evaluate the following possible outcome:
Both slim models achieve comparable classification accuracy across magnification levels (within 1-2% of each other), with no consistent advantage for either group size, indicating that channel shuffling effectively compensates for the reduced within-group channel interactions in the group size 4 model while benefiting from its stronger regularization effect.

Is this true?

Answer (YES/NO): NO